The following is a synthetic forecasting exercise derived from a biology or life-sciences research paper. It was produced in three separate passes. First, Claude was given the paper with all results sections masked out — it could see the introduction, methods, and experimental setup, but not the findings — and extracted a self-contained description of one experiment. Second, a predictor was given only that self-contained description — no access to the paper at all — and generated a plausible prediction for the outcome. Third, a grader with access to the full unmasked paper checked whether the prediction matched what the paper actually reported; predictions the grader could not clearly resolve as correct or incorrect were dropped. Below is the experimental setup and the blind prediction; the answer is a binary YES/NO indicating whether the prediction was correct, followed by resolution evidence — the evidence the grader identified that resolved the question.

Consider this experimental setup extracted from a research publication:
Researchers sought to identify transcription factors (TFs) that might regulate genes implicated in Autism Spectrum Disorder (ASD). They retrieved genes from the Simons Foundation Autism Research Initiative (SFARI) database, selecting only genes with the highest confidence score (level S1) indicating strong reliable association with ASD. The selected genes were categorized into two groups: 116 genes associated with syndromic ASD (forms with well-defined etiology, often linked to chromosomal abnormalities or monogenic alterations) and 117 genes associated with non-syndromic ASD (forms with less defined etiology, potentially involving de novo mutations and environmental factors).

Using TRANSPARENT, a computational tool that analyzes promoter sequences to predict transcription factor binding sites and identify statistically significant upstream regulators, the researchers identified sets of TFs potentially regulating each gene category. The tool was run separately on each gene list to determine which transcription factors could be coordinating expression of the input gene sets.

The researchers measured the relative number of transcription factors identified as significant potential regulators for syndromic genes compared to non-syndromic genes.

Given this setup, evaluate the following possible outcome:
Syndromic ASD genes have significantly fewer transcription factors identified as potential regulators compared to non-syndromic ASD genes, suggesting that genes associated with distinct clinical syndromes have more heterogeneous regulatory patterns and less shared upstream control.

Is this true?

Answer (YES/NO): NO